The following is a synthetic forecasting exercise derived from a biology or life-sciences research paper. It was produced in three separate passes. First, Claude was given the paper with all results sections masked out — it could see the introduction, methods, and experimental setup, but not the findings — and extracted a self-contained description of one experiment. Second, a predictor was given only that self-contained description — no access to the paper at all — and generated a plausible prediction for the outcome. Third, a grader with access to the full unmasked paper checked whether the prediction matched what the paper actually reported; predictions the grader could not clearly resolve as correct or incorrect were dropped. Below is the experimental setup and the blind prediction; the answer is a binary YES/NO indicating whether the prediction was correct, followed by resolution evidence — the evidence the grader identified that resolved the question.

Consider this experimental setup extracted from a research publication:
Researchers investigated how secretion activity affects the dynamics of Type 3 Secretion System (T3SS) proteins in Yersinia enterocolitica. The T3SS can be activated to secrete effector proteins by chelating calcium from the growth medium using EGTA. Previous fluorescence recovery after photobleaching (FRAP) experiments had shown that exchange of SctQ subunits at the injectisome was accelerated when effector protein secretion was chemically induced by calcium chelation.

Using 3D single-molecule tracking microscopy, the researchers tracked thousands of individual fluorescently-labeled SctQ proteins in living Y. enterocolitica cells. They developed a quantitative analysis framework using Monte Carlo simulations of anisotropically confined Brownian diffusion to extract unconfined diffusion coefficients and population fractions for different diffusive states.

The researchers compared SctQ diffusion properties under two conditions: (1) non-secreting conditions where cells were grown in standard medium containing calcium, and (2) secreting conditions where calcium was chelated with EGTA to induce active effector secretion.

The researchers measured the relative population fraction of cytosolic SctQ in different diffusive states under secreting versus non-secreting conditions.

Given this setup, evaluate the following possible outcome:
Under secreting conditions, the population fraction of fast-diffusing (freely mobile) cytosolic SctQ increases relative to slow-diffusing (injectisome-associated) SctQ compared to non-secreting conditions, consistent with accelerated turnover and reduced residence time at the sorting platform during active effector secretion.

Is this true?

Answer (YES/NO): NO